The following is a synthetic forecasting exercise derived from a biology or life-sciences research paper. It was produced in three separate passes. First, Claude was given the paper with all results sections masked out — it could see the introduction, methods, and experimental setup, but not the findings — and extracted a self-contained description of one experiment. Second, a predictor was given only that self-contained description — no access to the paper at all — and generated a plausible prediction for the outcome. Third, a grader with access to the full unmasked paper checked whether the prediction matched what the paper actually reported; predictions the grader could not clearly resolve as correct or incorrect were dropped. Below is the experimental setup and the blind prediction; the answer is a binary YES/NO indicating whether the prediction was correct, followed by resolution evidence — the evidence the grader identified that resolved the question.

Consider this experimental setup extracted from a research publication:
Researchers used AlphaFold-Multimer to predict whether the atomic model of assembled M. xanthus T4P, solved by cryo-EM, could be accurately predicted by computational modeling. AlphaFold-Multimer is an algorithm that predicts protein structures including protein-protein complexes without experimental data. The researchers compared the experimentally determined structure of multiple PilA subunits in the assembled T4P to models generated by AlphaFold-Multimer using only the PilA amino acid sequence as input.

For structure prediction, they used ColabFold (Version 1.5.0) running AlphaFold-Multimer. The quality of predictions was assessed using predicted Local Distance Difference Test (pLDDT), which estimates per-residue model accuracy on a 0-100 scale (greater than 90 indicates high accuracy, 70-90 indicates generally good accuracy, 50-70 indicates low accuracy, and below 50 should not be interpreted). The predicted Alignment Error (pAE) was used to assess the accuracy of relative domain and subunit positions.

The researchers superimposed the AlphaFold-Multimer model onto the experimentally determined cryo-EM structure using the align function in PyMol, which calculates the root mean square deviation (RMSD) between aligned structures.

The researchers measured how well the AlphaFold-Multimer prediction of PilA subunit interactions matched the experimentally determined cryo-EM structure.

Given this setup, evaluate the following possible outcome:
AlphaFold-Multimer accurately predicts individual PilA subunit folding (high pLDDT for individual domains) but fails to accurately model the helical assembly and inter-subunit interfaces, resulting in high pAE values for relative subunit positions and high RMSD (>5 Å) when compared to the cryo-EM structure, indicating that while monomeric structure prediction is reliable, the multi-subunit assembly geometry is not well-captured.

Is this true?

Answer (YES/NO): NO